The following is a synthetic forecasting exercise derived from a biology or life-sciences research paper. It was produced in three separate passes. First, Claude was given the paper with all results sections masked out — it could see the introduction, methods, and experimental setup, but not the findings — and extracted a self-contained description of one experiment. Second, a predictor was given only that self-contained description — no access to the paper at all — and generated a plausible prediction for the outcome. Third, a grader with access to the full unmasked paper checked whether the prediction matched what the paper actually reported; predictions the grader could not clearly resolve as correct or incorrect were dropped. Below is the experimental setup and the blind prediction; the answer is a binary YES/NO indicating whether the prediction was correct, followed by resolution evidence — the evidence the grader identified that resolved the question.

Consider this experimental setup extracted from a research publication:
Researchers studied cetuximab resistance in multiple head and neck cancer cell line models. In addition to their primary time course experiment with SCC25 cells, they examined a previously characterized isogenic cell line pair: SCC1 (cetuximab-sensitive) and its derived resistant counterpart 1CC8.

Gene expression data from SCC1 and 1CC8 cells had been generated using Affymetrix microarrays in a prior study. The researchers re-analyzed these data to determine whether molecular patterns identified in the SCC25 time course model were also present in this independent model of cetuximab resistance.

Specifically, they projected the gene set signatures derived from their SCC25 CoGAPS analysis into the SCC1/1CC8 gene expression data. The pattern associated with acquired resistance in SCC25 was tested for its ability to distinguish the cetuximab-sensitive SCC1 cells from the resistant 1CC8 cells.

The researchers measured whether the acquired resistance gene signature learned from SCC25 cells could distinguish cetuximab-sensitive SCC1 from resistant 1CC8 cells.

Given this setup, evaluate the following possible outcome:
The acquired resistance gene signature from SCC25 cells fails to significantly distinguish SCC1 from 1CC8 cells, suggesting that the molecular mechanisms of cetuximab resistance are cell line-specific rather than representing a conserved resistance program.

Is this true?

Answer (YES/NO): NO